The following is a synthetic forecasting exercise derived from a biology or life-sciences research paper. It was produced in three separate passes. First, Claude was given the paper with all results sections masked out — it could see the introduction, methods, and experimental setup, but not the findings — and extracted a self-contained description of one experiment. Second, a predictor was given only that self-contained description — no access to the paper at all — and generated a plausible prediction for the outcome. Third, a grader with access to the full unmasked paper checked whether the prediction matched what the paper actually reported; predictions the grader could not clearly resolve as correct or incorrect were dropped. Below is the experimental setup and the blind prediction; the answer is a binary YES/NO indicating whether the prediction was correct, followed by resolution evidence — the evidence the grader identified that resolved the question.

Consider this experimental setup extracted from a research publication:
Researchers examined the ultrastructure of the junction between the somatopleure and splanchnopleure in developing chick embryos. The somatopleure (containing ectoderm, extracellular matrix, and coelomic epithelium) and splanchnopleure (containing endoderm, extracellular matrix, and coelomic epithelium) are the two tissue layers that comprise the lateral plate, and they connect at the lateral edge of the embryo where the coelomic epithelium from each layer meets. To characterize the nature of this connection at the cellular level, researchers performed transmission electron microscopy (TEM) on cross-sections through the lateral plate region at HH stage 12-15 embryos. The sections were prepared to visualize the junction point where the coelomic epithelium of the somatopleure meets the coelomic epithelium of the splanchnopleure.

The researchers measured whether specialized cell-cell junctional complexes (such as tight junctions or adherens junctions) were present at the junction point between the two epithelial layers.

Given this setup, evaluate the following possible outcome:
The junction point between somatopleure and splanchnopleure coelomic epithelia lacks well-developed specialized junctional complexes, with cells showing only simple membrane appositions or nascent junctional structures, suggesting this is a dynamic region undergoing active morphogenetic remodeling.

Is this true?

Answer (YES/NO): NO